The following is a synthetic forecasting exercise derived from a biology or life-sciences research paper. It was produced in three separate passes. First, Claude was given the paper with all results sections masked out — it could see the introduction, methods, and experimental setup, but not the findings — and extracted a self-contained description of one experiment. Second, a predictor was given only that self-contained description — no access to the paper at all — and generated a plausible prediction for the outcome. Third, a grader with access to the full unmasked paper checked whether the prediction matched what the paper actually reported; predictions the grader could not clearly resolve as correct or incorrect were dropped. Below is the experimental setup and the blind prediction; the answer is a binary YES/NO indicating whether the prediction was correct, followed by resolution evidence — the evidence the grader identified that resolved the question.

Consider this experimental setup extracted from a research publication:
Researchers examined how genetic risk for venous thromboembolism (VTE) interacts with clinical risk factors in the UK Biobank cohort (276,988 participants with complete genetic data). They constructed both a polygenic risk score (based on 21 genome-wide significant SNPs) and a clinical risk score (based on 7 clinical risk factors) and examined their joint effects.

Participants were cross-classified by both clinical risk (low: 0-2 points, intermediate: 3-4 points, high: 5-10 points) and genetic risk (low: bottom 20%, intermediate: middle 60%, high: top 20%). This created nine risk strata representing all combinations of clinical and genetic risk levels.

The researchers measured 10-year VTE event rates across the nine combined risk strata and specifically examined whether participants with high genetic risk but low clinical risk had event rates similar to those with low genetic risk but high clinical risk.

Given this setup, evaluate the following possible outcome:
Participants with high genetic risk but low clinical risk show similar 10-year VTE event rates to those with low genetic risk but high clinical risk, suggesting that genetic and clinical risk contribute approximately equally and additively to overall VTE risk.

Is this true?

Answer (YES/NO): NO